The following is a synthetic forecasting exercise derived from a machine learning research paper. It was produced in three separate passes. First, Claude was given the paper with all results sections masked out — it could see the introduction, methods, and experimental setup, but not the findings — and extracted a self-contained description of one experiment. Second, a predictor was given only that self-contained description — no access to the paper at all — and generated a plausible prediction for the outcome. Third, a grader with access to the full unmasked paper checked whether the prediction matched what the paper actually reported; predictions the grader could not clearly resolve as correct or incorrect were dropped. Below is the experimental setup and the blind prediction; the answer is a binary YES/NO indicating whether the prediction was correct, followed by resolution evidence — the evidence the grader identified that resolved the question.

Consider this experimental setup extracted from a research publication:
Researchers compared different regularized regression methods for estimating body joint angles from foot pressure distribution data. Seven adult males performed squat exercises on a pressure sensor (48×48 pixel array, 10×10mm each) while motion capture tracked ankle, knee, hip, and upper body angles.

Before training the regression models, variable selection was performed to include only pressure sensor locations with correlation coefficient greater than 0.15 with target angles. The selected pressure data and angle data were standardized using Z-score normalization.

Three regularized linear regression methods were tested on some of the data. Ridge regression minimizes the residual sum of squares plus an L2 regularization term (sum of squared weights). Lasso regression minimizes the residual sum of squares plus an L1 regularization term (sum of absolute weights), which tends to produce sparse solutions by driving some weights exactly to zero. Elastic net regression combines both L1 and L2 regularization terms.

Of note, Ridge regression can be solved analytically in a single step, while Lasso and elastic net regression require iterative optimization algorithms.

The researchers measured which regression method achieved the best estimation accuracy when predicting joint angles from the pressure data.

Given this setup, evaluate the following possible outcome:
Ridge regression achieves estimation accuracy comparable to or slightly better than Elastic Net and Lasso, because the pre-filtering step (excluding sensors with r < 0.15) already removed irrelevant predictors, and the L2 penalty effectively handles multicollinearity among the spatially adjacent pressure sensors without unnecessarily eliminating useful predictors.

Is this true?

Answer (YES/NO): YES